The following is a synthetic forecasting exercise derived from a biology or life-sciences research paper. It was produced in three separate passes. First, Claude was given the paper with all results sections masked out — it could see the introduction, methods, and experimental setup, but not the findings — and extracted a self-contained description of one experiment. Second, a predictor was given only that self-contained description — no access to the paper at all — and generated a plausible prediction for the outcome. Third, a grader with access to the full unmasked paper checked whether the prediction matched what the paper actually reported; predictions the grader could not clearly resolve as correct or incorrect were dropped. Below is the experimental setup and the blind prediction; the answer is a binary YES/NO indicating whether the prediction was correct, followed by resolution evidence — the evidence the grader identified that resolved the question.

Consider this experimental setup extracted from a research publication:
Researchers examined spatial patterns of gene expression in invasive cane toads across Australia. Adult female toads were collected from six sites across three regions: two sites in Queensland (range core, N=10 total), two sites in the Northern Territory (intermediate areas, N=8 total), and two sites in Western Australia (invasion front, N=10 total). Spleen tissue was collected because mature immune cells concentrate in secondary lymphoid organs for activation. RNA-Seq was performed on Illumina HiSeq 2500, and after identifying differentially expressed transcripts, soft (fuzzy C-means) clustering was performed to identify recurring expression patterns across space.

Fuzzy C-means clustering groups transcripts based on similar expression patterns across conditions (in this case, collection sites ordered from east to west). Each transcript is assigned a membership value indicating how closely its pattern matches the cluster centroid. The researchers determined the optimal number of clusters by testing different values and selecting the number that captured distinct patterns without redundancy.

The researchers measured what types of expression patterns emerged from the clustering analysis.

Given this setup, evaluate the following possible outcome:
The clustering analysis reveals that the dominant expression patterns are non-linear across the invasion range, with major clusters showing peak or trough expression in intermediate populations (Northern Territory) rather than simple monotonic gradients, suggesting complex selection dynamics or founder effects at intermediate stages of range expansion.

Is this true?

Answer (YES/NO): YES